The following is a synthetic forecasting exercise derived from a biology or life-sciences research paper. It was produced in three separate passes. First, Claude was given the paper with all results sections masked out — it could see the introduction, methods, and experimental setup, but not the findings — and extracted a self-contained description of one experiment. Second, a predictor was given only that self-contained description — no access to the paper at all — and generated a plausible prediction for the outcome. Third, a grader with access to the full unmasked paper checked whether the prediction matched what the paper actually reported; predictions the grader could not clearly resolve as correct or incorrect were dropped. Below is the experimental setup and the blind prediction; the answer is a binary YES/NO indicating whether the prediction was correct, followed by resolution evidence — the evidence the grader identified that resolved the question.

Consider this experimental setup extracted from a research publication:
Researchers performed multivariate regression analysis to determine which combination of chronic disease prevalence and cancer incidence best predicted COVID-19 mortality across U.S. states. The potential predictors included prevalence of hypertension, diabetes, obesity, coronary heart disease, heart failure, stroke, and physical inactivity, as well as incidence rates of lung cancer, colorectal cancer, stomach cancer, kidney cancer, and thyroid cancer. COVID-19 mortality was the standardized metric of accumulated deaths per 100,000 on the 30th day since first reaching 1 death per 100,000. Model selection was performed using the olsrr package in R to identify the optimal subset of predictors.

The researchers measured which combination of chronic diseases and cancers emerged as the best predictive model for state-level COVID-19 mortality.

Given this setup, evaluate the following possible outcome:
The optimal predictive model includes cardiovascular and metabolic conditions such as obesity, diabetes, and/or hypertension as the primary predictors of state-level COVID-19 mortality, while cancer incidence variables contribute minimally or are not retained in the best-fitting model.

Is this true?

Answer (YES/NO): NO